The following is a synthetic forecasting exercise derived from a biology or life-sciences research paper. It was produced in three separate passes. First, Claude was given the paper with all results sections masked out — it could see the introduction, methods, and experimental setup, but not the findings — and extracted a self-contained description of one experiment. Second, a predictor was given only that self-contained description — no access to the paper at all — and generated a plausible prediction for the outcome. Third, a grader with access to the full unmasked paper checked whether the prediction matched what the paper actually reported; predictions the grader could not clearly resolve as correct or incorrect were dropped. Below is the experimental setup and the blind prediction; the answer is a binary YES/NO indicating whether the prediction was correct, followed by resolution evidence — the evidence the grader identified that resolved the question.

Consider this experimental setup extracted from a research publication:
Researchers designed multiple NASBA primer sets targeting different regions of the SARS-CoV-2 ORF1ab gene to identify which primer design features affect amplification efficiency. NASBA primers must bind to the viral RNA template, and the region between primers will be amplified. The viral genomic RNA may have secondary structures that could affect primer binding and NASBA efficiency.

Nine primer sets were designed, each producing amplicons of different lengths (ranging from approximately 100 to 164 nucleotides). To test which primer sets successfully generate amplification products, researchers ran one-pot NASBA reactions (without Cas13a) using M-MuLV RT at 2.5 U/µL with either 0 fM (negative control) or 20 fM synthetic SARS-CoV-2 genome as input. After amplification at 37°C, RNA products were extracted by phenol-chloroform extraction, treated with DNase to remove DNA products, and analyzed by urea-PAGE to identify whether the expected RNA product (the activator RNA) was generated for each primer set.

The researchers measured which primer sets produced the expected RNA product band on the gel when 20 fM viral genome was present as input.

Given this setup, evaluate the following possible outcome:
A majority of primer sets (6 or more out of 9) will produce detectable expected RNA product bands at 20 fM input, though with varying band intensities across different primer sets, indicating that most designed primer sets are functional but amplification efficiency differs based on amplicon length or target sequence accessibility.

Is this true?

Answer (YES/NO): YES